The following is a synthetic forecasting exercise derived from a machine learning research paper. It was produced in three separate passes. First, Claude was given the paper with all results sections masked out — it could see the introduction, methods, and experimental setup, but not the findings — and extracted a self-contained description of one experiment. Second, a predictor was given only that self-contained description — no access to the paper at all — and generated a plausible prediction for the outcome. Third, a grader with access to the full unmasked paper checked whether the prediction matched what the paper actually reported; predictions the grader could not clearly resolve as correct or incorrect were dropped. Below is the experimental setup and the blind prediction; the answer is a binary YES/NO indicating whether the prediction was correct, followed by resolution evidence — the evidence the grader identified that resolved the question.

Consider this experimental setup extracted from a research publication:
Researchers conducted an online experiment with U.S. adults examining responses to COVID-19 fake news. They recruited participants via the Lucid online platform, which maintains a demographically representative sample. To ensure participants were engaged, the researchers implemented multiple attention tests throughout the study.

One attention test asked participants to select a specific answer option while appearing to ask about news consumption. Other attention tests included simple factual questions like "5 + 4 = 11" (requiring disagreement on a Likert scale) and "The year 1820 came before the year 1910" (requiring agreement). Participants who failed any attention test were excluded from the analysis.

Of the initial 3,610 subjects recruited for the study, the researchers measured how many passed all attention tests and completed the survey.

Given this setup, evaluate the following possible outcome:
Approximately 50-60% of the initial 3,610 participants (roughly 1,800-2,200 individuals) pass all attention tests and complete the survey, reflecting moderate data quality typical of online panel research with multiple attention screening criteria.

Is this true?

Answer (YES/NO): NO